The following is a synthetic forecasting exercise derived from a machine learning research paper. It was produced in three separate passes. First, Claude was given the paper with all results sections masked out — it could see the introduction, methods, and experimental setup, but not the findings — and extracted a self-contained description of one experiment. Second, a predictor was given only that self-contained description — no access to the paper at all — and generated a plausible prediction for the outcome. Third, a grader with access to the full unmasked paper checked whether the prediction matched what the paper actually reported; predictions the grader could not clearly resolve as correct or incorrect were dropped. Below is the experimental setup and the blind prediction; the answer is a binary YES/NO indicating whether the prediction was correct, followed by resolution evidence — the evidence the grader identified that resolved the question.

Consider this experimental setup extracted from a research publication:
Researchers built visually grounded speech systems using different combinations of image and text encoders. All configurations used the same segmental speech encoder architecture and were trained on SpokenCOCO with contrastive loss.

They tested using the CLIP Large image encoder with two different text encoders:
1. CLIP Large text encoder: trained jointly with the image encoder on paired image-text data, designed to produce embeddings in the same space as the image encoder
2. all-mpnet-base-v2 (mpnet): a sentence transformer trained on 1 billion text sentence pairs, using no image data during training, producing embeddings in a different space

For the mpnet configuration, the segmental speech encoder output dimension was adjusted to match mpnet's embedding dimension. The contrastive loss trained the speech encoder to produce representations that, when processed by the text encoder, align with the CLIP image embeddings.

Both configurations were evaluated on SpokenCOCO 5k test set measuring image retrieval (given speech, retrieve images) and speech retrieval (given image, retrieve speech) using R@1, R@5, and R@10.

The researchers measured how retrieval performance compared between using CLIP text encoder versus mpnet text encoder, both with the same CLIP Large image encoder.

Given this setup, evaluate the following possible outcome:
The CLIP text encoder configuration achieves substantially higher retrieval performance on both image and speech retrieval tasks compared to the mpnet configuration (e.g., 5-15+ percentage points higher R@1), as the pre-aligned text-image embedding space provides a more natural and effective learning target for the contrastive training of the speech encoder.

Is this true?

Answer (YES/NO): NO